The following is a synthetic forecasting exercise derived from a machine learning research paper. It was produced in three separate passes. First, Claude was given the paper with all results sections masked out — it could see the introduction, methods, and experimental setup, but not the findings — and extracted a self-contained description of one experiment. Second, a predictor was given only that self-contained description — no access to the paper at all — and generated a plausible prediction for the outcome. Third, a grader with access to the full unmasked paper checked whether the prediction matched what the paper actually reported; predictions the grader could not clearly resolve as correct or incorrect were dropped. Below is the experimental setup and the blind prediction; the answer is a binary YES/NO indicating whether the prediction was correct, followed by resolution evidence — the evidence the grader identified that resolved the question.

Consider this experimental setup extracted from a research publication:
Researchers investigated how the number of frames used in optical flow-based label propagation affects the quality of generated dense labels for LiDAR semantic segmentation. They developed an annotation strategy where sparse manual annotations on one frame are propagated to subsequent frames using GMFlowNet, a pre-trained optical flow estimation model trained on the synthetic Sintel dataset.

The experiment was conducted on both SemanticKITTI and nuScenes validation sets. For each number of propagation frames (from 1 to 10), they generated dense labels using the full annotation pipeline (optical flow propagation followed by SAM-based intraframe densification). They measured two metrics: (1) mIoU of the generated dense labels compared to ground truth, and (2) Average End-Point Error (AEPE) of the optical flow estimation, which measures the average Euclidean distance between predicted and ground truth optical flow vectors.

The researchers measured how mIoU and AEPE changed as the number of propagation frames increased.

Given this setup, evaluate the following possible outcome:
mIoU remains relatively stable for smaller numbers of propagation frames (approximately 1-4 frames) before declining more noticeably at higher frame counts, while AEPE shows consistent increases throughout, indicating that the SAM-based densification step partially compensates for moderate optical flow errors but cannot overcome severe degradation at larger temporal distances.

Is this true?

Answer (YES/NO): YES